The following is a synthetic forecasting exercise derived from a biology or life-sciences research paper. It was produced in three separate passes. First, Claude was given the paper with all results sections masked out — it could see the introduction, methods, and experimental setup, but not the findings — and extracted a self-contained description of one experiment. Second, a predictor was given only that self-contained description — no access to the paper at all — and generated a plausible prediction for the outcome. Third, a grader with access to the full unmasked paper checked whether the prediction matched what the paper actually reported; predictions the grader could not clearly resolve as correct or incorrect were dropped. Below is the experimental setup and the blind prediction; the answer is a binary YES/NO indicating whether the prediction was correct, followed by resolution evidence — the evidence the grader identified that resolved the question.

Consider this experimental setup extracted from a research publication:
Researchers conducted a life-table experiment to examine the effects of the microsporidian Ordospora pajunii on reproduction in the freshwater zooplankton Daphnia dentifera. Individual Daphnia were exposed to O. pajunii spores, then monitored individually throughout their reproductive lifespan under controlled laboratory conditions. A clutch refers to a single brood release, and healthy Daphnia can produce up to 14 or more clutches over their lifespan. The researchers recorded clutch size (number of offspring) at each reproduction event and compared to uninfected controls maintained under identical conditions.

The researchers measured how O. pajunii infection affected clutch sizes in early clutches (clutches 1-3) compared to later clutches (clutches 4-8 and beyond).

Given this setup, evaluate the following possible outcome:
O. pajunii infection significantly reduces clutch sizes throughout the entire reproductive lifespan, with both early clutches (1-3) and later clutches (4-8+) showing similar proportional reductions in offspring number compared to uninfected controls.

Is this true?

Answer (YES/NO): NO